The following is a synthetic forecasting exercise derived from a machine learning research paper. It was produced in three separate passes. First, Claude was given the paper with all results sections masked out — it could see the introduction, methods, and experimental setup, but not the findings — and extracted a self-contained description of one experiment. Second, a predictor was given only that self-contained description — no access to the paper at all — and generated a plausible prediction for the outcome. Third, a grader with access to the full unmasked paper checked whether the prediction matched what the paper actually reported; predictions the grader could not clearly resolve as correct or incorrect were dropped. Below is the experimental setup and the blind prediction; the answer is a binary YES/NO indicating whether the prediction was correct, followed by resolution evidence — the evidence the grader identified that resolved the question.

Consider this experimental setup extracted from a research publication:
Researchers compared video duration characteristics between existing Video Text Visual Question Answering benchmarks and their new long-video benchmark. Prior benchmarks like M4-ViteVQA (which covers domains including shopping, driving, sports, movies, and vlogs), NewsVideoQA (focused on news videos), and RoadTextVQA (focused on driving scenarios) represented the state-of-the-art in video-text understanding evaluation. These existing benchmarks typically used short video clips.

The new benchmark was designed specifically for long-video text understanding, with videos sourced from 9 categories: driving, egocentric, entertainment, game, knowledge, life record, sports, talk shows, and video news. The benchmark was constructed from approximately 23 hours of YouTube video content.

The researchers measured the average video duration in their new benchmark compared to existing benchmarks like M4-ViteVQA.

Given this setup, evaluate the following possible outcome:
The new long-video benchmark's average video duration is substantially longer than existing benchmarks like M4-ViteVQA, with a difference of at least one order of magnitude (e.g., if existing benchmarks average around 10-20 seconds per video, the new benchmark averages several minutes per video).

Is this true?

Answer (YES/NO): YES